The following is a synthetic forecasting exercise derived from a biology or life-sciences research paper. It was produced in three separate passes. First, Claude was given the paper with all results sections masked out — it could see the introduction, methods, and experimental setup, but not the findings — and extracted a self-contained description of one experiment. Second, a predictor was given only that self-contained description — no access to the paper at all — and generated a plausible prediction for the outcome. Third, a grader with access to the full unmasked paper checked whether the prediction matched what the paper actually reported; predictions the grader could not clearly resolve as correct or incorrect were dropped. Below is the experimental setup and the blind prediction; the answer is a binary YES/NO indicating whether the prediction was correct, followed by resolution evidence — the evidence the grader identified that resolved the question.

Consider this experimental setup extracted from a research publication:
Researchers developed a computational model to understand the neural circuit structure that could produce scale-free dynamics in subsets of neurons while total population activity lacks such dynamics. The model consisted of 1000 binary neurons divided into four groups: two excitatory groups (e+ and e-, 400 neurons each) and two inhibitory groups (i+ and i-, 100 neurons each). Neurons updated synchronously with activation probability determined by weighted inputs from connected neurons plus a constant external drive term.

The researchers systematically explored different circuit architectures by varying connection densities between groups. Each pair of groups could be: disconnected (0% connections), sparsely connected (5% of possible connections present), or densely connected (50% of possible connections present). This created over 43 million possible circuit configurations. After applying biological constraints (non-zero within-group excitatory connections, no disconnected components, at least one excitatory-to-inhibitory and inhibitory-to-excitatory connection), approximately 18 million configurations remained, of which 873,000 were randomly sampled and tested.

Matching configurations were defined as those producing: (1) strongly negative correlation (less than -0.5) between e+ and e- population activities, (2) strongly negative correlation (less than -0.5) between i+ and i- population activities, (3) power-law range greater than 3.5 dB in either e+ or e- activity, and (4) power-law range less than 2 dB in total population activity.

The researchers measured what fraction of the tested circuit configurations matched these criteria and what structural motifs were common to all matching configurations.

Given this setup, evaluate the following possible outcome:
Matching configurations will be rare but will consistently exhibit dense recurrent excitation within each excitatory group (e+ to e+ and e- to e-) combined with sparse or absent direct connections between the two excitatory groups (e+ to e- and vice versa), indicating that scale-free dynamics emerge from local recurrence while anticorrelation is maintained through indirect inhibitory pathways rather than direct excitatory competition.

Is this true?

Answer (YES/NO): YES